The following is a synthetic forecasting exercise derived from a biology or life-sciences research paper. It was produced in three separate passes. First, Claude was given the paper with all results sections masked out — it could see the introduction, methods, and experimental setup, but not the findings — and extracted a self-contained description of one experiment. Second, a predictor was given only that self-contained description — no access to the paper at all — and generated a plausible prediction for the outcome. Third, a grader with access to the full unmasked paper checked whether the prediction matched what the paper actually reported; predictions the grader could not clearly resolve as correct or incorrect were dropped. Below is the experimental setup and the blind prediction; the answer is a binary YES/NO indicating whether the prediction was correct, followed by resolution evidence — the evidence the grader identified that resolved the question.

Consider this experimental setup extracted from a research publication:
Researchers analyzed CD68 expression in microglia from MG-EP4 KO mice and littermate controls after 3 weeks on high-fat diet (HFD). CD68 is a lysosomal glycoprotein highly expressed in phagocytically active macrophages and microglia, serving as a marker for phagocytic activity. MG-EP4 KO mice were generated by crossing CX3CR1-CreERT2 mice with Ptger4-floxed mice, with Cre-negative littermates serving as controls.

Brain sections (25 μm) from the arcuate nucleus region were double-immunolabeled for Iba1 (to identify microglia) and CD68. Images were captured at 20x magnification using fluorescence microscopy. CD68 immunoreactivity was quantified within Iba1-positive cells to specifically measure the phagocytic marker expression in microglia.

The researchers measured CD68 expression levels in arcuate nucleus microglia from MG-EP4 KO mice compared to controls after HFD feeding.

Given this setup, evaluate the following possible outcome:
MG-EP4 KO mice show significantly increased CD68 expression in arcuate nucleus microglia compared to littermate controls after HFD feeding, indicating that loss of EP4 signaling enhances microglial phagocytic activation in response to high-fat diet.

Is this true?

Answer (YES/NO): NO